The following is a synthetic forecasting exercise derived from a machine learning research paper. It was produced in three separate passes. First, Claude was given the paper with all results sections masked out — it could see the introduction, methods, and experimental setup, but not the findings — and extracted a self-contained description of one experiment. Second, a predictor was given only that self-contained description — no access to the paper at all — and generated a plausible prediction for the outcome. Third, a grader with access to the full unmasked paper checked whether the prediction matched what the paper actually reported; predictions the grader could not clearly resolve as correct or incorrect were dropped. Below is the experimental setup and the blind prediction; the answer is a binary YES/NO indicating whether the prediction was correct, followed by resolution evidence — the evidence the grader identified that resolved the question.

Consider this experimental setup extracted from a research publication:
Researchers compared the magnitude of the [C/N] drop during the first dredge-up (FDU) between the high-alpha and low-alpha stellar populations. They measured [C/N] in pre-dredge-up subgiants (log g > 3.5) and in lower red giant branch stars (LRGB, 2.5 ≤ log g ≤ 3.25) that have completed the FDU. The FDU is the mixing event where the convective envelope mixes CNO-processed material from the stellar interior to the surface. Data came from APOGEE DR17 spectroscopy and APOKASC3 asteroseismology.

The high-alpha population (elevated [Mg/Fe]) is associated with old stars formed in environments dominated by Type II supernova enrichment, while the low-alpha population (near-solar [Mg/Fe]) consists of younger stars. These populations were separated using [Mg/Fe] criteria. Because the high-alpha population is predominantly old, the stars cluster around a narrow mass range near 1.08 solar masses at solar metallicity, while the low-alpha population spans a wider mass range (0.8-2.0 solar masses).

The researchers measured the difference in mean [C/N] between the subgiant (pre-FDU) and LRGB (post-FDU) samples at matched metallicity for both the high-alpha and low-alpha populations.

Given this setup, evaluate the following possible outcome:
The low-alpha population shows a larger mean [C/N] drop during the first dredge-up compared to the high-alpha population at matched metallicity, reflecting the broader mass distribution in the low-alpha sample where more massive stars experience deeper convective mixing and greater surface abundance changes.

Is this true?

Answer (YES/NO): NO